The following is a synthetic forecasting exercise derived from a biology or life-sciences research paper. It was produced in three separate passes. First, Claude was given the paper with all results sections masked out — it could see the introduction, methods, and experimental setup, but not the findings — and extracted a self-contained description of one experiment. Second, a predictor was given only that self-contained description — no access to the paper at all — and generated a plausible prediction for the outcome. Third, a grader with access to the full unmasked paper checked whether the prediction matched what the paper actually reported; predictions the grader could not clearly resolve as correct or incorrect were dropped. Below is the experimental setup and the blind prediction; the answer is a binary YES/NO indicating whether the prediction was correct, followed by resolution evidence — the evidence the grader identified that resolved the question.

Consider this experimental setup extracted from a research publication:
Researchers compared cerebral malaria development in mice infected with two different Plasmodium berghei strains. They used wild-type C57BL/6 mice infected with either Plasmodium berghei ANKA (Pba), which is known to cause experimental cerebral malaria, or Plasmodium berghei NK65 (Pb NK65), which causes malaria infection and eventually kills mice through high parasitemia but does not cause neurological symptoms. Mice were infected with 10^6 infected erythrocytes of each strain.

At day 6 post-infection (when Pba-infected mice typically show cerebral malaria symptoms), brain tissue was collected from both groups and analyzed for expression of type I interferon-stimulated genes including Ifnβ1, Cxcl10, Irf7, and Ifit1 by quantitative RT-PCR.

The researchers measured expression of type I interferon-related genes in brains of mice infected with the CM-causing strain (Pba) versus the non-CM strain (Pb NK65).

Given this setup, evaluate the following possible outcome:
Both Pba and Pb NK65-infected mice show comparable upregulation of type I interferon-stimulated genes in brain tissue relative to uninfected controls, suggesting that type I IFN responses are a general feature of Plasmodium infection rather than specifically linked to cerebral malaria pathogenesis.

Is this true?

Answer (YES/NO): NO